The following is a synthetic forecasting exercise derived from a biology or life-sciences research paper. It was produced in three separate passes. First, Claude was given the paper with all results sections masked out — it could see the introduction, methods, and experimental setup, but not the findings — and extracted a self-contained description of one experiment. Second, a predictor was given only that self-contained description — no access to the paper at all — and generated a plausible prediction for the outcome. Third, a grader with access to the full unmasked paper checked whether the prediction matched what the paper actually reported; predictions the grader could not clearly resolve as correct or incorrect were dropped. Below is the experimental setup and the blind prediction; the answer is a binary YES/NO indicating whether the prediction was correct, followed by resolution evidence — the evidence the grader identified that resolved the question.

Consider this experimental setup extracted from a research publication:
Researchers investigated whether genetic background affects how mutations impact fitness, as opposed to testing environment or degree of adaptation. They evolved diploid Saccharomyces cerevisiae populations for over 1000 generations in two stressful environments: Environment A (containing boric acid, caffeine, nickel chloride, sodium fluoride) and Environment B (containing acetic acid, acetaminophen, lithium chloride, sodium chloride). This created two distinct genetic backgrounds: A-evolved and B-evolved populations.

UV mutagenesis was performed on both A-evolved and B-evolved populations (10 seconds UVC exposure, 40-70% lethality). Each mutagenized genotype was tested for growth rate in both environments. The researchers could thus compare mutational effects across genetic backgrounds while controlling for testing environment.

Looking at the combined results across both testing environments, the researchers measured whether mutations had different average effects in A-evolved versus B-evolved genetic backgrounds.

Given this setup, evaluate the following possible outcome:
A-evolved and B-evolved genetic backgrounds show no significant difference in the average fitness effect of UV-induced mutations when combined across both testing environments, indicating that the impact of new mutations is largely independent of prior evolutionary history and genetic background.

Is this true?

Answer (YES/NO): NO